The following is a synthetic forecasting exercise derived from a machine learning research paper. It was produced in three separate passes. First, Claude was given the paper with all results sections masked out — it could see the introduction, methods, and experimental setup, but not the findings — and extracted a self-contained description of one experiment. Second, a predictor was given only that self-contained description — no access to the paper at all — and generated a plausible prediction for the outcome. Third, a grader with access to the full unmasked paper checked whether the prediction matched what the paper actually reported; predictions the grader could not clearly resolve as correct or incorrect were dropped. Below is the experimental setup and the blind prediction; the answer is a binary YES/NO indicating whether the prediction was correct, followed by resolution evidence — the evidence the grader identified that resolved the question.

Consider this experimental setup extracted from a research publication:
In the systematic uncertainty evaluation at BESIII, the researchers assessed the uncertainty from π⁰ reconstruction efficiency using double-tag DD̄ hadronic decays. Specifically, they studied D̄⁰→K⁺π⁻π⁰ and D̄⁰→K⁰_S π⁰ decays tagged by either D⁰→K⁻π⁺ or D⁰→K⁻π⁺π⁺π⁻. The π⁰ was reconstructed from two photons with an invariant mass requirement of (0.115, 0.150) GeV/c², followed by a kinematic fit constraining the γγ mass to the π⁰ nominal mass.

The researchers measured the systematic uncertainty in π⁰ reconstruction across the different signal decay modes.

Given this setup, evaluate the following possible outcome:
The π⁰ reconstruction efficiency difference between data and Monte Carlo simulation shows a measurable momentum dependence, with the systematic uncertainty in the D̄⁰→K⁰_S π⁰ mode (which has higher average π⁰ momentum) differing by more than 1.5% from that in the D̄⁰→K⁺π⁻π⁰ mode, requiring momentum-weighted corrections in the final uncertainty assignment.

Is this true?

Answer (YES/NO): NO